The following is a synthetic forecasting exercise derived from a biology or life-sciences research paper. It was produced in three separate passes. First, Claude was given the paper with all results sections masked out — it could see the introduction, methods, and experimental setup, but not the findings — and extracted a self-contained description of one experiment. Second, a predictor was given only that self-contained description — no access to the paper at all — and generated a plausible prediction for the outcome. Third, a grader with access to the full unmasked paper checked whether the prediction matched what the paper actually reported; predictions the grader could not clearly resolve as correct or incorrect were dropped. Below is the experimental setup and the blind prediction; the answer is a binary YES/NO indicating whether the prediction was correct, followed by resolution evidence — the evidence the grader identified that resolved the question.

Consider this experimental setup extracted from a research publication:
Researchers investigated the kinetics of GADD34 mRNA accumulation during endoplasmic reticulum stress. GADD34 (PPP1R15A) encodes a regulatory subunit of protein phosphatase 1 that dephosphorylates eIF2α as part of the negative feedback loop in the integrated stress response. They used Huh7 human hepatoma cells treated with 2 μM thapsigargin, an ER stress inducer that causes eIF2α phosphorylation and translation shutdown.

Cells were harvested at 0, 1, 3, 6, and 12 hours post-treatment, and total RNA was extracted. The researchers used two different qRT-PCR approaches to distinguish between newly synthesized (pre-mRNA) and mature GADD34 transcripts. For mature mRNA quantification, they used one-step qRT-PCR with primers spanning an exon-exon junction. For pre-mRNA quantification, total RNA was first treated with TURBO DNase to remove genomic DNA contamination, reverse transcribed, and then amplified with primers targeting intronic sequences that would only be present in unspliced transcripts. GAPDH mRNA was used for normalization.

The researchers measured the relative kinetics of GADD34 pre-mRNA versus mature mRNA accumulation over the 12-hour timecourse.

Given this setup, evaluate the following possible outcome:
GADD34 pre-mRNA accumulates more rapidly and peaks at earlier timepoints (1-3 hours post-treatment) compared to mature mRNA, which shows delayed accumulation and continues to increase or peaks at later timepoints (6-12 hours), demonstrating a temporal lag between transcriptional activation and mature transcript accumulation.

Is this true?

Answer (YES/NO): YES